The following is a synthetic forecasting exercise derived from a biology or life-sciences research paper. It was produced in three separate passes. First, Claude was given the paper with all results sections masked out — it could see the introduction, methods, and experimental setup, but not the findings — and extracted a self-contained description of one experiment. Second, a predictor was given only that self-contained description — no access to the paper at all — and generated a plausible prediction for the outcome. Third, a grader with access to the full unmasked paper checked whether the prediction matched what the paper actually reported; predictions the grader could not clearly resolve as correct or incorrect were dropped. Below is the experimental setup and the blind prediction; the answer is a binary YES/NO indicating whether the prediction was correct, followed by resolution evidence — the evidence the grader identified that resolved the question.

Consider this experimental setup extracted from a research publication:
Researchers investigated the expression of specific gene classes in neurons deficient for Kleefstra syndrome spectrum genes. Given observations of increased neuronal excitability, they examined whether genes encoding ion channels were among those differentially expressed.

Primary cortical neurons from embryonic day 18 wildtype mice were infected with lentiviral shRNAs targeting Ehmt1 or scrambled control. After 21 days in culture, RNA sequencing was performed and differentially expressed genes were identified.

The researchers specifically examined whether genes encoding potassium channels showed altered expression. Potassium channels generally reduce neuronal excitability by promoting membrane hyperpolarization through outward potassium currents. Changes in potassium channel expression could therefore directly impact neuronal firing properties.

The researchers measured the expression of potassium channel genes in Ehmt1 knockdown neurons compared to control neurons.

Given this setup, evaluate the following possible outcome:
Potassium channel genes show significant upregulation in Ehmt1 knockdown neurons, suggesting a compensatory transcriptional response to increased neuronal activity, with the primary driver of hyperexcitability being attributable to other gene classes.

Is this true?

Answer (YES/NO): YES